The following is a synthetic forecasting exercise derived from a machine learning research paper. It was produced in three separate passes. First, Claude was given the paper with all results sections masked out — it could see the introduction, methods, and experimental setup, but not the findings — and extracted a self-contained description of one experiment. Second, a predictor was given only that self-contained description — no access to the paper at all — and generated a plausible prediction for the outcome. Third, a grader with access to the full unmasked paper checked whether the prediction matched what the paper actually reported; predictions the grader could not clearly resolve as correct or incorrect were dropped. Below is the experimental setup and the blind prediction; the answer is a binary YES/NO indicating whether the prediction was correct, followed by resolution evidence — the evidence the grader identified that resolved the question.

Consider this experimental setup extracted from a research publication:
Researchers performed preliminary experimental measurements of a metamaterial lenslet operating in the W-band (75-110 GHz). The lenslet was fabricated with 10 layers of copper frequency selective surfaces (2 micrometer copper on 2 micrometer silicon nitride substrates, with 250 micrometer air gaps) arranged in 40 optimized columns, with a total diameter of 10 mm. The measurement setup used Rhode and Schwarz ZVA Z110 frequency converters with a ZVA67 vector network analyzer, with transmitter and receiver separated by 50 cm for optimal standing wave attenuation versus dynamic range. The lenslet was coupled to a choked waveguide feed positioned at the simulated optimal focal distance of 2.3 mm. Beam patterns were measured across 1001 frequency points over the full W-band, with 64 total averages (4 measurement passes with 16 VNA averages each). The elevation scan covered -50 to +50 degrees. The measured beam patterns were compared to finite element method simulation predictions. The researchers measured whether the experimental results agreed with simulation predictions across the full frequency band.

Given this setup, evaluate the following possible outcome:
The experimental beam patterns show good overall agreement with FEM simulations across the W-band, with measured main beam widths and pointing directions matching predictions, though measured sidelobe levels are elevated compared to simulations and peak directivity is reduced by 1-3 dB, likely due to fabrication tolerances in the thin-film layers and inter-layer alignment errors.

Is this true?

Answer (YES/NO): NO